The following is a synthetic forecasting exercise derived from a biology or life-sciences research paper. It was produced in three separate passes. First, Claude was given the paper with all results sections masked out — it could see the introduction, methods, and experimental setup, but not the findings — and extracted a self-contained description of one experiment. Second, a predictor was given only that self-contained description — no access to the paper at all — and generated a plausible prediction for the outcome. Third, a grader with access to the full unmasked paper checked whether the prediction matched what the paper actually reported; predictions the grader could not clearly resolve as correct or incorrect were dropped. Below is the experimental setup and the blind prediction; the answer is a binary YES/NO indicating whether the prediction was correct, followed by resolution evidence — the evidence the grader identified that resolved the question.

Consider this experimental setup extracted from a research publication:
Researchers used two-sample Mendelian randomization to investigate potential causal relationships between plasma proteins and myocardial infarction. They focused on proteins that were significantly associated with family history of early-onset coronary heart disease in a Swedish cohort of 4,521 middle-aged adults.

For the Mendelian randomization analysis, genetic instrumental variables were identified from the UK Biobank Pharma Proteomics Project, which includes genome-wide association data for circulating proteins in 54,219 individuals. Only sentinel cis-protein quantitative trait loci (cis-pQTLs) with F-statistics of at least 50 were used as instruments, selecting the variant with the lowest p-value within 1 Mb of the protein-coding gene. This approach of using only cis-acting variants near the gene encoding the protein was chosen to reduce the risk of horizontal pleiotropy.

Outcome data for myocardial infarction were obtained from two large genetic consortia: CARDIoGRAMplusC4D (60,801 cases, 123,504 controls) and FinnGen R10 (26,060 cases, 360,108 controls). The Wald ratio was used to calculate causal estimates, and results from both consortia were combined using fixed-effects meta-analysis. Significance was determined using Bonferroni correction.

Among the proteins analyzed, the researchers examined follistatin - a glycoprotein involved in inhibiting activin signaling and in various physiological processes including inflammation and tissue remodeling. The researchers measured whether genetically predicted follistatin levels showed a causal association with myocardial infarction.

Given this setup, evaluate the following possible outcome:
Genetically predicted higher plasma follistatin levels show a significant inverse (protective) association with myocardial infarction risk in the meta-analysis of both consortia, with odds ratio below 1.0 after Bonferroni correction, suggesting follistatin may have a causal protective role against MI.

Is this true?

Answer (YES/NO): NO